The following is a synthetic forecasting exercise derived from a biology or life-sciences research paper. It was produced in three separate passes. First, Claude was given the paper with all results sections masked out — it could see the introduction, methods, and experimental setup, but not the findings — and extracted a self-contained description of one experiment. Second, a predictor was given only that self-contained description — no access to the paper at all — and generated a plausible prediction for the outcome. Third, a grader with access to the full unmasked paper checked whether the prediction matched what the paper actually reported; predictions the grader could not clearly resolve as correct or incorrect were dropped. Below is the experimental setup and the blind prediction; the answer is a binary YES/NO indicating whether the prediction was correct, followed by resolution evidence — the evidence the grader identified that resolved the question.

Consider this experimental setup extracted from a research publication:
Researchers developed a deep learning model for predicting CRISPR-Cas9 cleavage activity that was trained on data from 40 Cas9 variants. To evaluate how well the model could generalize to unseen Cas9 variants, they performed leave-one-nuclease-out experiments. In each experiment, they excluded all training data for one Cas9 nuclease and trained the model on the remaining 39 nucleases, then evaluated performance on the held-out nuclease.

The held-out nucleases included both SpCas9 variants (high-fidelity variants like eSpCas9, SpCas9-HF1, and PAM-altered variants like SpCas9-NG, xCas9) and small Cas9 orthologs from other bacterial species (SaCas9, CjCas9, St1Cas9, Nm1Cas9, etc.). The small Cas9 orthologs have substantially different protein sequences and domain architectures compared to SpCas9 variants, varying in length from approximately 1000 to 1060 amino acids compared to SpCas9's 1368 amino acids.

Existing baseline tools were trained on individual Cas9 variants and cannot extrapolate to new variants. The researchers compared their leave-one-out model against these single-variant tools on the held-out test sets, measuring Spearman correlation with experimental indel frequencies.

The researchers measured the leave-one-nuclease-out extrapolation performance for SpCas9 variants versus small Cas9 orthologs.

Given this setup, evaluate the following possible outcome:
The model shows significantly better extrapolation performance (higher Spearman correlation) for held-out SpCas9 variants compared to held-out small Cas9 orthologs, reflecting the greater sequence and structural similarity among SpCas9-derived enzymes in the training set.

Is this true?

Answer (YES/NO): YES